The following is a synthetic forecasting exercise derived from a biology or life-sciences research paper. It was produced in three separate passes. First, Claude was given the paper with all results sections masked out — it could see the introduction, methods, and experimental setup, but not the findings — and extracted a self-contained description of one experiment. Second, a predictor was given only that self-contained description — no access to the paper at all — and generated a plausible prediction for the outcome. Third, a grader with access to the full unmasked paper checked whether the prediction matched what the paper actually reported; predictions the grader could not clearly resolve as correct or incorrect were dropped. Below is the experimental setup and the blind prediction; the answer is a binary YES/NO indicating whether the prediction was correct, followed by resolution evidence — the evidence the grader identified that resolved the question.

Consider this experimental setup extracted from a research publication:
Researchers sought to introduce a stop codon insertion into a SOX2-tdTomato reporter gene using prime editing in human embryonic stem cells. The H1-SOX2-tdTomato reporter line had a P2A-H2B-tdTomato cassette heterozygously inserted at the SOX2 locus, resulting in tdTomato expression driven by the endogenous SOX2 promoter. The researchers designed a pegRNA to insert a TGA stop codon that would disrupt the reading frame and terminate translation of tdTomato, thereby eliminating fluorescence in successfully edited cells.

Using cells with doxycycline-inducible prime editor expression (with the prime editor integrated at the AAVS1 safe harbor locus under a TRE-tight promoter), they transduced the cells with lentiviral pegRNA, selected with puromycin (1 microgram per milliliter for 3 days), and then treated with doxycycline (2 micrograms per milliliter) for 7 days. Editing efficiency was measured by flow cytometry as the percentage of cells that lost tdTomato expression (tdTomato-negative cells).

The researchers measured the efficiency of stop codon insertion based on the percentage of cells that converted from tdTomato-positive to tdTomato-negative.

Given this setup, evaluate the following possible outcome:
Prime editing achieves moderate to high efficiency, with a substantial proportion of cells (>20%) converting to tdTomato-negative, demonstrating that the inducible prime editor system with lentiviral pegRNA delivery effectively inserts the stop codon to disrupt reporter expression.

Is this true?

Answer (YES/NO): YES